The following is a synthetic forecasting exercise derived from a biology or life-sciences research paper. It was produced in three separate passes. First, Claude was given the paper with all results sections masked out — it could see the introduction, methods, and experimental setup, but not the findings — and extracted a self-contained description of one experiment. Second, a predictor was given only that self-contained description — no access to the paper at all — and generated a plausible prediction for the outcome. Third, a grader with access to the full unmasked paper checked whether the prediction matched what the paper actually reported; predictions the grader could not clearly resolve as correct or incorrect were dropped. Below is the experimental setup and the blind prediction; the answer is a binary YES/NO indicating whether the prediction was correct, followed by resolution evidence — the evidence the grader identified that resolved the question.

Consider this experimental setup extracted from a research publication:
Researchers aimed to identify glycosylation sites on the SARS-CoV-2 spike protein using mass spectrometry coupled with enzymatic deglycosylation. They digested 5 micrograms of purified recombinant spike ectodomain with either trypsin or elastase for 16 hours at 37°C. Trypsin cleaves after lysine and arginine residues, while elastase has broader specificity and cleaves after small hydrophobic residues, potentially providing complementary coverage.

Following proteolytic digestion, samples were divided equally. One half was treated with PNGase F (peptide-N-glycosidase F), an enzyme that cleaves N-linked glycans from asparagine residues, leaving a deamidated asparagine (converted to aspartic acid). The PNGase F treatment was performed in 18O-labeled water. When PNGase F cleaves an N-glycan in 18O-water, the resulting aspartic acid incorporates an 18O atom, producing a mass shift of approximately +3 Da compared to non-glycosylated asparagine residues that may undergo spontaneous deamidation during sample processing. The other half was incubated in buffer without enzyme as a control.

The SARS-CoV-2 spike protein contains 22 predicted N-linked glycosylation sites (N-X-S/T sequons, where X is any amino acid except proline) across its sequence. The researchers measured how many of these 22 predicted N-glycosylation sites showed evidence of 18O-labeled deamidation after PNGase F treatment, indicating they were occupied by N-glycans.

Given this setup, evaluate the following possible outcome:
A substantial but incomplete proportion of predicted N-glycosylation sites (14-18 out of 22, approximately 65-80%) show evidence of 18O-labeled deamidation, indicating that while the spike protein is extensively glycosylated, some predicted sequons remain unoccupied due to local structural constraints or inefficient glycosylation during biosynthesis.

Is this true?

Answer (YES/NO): NO